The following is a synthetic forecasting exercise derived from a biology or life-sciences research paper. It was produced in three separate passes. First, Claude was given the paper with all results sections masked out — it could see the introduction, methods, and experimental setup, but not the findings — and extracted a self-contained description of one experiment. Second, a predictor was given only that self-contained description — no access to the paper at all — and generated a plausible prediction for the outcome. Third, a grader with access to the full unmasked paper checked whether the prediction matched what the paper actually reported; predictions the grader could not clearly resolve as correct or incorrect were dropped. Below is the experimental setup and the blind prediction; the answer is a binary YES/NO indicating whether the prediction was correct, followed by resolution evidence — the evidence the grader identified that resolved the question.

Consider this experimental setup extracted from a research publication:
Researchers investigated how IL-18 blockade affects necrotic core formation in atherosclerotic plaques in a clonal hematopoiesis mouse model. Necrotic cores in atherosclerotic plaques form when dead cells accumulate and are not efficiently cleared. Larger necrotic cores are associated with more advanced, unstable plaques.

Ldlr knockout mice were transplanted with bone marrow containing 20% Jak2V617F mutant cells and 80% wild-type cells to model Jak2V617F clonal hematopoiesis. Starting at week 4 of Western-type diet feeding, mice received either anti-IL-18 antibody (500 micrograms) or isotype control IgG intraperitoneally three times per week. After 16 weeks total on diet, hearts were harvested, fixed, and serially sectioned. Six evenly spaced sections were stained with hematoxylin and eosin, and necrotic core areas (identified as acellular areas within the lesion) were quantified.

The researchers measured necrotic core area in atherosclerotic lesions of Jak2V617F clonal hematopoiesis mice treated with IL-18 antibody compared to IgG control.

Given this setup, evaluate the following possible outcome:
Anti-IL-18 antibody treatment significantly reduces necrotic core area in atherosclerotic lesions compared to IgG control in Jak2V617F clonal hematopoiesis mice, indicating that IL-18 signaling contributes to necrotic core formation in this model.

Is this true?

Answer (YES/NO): NO